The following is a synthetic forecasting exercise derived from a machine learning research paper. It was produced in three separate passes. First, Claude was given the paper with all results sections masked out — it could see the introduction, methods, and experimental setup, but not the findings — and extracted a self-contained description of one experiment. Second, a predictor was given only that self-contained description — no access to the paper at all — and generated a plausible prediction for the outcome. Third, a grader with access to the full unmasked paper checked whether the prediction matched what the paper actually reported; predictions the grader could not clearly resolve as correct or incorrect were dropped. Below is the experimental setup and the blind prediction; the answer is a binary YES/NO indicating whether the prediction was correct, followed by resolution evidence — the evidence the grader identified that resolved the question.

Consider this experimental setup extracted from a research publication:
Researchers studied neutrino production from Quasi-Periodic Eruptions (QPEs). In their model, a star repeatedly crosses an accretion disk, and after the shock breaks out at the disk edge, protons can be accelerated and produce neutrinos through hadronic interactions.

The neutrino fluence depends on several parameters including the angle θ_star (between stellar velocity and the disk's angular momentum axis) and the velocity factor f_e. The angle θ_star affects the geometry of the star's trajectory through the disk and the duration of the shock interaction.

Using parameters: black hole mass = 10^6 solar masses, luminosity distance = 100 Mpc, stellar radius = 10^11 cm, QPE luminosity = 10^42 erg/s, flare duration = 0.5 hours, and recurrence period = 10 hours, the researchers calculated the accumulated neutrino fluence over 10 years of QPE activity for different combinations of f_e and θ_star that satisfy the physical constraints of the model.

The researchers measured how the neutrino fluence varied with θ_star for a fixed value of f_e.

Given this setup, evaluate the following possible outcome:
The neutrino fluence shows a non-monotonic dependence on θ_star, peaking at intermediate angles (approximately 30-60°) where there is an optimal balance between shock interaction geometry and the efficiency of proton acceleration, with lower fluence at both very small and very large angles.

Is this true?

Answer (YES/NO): NO